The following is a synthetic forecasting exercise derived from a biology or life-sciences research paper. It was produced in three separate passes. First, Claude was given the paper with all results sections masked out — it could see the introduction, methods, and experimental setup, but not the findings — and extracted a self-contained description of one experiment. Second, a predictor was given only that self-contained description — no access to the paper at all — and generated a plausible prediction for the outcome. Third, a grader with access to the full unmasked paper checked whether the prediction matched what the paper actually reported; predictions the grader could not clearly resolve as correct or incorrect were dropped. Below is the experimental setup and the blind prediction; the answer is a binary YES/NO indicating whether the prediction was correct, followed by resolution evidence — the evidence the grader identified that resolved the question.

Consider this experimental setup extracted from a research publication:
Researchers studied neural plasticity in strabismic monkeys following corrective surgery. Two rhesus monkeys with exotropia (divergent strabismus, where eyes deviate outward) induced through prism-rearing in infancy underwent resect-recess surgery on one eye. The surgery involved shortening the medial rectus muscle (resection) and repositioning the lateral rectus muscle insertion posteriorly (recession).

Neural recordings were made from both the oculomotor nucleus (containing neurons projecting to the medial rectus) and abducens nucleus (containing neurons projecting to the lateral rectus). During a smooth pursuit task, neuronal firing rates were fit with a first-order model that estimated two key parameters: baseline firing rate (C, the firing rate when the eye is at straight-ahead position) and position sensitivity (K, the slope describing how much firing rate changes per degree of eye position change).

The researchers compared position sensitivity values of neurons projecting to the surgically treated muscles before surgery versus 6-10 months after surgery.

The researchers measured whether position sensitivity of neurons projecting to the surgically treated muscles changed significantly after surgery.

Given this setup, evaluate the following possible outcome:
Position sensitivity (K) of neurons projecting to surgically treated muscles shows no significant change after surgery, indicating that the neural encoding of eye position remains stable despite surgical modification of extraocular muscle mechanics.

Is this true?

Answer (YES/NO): NO